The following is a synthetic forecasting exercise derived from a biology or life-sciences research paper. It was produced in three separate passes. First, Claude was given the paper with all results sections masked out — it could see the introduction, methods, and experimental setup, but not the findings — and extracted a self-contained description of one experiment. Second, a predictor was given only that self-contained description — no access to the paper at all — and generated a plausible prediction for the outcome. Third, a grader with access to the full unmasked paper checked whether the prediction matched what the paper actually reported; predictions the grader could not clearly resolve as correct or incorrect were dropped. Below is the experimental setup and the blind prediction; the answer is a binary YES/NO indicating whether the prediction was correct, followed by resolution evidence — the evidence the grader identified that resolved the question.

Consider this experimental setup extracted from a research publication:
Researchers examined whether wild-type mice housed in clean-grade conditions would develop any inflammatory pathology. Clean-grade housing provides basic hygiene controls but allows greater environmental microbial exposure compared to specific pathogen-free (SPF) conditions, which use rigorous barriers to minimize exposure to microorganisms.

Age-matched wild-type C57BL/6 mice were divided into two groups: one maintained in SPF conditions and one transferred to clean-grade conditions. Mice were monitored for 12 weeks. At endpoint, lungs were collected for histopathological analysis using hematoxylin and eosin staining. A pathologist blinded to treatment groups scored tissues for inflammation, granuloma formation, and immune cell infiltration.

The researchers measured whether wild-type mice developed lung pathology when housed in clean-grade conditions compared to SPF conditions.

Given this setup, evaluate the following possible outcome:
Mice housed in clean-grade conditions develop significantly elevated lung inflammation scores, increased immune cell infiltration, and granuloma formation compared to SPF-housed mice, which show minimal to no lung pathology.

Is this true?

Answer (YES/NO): NO